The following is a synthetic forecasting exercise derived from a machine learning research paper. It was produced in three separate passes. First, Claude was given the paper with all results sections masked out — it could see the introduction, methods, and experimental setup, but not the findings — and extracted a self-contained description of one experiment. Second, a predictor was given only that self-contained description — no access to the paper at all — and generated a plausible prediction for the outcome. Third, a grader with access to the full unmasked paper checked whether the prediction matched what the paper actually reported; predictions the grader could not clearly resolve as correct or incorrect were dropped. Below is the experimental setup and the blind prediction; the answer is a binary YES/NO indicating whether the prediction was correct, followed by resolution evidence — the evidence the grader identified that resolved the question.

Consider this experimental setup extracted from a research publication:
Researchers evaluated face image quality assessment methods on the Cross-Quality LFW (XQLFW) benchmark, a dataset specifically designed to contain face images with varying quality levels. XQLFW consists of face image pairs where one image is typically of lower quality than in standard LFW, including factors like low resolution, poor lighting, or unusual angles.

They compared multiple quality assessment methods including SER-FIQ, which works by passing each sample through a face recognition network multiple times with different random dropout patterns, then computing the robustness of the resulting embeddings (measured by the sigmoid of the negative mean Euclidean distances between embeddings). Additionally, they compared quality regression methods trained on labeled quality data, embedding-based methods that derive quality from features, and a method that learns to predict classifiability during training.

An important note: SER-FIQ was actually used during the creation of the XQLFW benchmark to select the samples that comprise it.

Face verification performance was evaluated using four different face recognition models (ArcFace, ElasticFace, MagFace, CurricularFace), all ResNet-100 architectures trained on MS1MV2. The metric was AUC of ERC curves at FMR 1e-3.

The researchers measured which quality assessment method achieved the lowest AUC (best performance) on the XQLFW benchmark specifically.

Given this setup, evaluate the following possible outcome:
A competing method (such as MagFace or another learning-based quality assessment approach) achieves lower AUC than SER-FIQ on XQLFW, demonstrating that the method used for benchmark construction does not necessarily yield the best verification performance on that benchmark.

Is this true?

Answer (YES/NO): NO